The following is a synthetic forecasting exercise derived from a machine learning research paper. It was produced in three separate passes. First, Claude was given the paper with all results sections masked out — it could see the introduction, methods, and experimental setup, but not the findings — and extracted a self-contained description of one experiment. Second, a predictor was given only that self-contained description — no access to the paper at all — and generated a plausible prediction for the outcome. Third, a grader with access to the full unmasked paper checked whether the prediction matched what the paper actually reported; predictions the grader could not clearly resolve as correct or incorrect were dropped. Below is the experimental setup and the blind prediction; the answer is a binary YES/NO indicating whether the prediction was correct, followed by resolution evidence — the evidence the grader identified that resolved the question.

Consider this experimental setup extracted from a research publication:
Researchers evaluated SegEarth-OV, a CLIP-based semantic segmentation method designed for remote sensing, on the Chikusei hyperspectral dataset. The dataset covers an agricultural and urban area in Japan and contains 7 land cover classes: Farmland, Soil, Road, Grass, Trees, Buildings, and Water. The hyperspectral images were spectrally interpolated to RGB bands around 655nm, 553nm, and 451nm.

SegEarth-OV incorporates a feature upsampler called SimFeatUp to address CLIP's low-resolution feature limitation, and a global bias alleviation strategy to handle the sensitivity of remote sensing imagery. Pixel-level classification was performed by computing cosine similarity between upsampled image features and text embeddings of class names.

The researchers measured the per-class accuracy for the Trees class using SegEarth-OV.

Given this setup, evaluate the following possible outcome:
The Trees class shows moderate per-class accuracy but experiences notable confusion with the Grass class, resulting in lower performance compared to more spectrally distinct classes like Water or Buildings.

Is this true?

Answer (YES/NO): NO